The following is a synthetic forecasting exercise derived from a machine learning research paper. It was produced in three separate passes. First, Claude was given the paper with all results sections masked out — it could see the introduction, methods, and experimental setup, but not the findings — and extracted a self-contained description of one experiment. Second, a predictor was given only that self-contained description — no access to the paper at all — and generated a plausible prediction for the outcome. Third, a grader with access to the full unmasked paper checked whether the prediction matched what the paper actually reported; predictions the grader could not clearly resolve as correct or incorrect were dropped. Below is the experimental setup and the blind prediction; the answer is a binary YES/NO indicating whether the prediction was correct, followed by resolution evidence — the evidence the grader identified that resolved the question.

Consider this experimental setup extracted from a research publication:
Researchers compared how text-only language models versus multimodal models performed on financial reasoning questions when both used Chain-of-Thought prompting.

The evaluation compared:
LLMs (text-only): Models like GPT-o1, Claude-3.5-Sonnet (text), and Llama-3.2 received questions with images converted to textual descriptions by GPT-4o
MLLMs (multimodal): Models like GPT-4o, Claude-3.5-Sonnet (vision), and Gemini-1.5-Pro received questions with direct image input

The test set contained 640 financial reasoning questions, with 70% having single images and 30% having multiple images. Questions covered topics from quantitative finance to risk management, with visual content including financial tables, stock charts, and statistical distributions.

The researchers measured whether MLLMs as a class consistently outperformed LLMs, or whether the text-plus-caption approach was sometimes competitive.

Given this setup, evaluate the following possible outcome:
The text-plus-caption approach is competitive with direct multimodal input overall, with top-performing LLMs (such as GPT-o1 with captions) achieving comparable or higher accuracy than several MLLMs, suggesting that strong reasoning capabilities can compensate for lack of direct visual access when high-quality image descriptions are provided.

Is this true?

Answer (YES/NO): NO